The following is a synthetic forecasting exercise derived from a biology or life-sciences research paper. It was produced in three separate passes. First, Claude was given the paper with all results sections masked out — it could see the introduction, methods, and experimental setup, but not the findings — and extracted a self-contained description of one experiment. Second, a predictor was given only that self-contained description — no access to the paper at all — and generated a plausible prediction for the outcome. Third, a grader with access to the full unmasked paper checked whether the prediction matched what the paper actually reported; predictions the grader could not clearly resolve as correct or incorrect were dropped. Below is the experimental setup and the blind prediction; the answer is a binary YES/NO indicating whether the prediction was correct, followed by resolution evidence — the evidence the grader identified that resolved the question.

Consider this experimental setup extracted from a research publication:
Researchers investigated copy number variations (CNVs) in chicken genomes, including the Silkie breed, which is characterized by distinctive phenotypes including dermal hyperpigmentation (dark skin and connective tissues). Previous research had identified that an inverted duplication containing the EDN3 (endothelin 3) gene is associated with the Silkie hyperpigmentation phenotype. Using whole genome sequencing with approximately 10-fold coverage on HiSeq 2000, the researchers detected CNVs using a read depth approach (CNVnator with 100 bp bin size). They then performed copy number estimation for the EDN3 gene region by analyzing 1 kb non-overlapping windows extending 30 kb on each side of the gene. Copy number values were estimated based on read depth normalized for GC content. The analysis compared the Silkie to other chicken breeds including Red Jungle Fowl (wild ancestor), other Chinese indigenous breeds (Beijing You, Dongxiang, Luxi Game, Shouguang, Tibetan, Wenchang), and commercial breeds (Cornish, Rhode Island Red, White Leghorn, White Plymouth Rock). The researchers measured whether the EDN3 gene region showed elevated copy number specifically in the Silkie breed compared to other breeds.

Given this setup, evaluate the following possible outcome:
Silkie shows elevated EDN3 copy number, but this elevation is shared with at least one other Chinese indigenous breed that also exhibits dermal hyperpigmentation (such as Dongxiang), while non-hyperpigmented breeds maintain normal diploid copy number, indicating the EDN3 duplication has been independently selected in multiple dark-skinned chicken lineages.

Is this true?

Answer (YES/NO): NO